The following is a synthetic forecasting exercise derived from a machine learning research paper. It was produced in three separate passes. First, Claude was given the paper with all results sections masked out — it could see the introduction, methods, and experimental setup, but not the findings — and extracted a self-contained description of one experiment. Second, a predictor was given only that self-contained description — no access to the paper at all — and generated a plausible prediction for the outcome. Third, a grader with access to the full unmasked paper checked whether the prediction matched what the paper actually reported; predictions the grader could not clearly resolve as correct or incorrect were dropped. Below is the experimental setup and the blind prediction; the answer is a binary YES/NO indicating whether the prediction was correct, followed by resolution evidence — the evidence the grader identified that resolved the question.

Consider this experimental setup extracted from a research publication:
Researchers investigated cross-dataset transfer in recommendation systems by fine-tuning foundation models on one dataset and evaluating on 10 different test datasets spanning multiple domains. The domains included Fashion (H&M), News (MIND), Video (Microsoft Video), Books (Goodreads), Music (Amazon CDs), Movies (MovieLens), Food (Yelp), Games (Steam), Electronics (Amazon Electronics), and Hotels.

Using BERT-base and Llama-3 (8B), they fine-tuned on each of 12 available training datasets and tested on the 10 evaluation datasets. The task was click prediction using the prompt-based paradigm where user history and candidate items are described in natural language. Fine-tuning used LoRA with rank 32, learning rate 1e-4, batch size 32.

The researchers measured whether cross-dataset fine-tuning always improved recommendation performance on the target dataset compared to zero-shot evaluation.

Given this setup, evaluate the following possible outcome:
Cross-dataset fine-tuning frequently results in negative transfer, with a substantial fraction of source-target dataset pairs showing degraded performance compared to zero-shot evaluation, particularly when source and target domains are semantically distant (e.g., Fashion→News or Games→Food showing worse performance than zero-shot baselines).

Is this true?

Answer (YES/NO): NO